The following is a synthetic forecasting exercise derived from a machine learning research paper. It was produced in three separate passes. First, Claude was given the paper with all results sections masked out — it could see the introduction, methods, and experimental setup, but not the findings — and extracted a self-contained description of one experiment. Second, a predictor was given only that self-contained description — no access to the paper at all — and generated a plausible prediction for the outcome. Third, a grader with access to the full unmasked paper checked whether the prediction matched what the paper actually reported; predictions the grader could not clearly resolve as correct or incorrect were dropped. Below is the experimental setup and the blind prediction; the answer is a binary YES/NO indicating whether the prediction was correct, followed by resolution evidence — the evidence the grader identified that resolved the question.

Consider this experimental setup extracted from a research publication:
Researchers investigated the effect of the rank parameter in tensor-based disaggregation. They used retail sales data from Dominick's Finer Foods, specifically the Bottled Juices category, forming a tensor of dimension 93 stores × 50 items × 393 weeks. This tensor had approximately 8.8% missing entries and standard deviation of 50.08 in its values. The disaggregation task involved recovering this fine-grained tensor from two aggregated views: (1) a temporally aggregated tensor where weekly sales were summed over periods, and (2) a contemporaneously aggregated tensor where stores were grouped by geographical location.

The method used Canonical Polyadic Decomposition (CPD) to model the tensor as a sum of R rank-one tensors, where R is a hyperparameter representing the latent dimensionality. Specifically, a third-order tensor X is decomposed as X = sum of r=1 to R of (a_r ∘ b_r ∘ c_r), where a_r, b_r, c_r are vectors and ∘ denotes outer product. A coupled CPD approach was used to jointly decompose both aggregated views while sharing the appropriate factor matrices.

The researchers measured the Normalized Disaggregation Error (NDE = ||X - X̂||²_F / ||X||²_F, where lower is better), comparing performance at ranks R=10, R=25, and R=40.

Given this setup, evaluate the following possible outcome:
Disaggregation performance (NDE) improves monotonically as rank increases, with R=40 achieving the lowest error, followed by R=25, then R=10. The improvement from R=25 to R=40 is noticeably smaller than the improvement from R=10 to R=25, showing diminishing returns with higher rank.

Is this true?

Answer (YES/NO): YES